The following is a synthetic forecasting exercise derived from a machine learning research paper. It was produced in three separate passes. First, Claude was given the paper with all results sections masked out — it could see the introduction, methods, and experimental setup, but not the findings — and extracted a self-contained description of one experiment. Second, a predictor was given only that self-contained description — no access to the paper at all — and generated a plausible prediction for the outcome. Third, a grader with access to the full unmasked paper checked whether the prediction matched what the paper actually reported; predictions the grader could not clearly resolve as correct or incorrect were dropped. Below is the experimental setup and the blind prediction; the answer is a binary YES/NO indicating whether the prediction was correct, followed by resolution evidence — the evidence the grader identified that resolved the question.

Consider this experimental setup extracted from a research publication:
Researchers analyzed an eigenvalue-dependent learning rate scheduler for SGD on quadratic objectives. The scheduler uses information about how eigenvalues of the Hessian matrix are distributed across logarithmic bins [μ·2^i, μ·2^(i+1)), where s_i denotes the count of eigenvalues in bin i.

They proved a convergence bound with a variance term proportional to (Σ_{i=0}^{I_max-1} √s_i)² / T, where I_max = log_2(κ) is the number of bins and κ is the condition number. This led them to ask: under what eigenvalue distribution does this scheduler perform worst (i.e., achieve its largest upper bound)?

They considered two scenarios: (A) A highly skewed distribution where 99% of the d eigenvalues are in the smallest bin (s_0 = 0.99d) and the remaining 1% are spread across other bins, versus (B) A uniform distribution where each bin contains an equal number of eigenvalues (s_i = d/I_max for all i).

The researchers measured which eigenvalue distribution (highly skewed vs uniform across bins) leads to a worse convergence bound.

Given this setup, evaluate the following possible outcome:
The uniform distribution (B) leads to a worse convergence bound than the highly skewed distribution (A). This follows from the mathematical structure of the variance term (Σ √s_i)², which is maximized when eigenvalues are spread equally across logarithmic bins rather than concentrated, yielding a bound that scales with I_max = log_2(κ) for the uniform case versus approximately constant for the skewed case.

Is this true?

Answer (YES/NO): YES